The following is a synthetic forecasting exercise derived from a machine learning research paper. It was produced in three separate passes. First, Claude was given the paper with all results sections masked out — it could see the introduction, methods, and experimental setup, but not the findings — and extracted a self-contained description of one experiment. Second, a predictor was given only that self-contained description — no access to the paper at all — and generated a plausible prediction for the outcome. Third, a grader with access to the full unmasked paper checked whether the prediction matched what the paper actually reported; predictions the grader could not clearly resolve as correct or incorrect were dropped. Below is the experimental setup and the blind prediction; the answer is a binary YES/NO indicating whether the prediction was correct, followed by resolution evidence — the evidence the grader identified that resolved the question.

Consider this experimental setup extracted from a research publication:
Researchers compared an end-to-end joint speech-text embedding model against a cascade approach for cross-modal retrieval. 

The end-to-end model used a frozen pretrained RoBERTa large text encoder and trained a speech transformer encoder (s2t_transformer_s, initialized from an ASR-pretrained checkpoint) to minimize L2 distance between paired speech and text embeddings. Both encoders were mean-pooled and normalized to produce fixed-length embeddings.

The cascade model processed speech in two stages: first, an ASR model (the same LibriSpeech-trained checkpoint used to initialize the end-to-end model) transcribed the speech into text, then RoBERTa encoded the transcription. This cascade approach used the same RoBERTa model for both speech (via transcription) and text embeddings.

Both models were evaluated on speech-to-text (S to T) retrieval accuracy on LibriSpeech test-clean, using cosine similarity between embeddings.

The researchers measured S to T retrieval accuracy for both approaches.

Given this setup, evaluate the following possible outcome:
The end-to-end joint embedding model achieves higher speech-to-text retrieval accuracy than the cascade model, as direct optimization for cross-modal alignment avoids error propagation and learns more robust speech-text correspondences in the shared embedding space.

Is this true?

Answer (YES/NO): NO